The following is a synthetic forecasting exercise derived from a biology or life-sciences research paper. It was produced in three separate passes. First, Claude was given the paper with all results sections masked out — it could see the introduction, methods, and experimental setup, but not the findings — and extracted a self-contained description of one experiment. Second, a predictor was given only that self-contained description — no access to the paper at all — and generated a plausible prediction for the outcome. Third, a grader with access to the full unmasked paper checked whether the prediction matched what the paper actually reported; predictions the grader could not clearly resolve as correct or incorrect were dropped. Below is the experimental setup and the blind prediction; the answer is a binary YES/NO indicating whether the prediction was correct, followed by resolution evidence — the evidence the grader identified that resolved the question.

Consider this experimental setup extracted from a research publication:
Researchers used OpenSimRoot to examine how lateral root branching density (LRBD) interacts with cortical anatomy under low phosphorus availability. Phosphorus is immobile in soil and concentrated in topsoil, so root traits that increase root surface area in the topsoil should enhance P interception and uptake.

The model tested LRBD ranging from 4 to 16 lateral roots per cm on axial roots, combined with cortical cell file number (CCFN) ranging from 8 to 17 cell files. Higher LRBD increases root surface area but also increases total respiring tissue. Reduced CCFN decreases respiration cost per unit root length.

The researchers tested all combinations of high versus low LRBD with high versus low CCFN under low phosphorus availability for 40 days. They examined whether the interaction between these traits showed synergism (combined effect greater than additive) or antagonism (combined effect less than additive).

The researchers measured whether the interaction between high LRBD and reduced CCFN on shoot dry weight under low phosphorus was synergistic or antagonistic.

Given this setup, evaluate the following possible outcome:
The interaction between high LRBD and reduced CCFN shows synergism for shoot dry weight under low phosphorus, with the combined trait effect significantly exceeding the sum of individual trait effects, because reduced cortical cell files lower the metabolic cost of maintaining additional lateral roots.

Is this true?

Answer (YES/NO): YES